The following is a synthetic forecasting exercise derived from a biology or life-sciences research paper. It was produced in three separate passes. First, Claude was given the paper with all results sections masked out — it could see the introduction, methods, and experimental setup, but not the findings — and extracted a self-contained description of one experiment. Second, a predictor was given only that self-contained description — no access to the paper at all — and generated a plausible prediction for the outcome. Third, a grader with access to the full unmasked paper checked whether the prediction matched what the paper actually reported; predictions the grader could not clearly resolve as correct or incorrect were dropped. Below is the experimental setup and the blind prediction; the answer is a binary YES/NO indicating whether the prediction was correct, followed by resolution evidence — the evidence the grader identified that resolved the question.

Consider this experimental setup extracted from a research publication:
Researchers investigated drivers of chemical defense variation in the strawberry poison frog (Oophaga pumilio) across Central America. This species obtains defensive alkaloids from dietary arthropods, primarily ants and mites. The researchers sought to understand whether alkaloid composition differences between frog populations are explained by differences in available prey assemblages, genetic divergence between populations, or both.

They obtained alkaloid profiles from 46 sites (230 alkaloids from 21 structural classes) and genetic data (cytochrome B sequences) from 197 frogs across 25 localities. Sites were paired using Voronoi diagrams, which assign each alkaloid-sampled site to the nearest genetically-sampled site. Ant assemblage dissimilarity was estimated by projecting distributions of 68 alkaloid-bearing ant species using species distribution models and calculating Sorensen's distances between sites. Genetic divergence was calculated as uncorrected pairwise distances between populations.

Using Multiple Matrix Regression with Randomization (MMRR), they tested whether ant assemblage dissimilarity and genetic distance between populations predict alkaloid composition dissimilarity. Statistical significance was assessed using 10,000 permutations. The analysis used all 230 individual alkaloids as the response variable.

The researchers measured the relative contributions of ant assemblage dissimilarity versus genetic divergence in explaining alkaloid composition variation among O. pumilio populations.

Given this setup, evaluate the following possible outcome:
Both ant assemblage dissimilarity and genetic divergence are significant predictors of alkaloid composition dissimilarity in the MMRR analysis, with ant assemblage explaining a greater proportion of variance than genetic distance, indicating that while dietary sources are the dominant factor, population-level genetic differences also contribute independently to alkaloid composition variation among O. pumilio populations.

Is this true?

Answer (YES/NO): YES